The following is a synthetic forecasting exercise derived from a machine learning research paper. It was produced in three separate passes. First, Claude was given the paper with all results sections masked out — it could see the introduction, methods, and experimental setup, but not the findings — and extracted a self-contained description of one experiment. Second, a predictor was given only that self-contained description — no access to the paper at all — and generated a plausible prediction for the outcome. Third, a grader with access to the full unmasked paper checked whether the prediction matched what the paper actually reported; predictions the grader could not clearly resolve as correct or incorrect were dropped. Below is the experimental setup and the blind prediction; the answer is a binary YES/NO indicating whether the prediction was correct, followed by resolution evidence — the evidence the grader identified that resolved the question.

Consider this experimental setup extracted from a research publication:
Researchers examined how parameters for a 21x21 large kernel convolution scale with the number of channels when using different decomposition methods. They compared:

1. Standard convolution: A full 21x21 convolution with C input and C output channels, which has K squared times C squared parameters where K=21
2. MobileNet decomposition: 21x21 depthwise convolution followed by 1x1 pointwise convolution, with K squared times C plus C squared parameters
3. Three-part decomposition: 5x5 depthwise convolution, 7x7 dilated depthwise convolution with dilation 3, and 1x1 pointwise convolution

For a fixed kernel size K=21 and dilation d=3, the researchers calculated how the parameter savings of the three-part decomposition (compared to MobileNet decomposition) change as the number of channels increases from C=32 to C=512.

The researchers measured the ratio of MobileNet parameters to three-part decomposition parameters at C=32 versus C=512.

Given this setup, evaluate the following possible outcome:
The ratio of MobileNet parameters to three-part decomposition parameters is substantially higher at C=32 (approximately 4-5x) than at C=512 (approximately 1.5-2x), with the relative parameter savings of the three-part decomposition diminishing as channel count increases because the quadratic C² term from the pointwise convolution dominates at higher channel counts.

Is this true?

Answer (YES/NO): YES